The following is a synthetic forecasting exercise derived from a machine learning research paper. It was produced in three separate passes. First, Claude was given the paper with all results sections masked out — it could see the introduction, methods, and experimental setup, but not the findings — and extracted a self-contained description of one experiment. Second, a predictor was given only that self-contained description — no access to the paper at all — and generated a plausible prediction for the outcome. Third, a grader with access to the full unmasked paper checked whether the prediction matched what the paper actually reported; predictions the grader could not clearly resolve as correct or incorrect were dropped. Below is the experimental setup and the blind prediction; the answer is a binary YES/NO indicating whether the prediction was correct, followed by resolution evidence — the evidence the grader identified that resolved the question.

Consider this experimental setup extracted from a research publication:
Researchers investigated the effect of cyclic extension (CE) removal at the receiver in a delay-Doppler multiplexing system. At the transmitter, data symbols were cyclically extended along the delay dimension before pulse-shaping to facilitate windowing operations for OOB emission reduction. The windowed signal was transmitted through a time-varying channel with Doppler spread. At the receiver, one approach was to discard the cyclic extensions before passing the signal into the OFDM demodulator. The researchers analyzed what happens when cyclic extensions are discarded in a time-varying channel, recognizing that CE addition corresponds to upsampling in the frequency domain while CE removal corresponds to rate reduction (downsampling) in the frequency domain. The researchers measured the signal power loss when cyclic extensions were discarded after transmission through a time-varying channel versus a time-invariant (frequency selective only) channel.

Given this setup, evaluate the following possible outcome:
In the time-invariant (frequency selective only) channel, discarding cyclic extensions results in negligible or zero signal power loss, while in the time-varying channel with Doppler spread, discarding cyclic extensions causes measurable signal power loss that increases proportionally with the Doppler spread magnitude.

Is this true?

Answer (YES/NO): YES